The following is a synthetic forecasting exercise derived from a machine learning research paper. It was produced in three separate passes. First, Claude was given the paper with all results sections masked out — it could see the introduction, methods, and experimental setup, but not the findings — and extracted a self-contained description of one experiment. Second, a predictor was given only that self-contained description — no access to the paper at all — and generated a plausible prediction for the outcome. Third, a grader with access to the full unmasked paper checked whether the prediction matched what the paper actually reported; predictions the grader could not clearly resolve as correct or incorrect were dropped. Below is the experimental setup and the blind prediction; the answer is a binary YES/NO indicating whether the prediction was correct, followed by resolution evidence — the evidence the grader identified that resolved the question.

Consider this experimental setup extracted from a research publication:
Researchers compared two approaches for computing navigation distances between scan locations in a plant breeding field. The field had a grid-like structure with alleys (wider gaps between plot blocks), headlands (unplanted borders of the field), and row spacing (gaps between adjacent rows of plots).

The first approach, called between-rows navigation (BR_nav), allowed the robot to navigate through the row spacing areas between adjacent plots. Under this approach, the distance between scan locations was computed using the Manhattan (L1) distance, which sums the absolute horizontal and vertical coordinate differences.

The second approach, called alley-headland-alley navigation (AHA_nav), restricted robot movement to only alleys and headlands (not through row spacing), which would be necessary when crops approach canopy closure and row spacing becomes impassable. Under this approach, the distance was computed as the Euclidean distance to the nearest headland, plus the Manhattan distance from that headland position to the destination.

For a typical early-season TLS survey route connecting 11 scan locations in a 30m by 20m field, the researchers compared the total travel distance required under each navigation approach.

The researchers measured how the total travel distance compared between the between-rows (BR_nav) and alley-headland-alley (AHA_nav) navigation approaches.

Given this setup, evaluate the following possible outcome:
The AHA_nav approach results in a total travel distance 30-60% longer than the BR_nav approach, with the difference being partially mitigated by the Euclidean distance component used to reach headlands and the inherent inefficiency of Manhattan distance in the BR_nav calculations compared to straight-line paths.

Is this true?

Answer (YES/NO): YES